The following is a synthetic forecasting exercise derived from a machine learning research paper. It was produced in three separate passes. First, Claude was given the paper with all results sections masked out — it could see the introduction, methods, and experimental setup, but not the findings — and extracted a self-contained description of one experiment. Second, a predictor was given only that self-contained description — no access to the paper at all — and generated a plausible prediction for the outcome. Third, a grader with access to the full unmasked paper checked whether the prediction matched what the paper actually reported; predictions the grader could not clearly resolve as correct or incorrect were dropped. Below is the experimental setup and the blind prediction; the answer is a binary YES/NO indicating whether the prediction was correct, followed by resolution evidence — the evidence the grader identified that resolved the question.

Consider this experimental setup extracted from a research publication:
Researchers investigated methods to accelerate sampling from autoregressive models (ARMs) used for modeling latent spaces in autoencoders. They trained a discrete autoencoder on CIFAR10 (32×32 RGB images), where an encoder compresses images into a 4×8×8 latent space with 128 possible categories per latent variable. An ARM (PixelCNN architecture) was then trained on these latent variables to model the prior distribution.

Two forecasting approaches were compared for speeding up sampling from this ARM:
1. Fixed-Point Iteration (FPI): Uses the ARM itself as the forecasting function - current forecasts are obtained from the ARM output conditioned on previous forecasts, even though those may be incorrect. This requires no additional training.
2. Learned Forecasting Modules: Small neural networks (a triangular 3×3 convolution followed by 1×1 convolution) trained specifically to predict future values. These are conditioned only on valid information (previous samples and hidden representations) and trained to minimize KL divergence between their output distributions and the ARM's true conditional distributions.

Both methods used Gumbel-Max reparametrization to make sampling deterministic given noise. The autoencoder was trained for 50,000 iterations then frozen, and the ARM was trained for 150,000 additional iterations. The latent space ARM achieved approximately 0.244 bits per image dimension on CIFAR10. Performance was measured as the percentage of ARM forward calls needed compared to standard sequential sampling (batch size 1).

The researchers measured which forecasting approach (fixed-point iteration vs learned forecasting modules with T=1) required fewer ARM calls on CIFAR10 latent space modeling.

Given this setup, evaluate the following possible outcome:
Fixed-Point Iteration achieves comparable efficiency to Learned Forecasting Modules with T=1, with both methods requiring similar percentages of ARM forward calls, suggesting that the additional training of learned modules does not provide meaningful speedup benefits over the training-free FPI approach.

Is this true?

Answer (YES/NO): NO